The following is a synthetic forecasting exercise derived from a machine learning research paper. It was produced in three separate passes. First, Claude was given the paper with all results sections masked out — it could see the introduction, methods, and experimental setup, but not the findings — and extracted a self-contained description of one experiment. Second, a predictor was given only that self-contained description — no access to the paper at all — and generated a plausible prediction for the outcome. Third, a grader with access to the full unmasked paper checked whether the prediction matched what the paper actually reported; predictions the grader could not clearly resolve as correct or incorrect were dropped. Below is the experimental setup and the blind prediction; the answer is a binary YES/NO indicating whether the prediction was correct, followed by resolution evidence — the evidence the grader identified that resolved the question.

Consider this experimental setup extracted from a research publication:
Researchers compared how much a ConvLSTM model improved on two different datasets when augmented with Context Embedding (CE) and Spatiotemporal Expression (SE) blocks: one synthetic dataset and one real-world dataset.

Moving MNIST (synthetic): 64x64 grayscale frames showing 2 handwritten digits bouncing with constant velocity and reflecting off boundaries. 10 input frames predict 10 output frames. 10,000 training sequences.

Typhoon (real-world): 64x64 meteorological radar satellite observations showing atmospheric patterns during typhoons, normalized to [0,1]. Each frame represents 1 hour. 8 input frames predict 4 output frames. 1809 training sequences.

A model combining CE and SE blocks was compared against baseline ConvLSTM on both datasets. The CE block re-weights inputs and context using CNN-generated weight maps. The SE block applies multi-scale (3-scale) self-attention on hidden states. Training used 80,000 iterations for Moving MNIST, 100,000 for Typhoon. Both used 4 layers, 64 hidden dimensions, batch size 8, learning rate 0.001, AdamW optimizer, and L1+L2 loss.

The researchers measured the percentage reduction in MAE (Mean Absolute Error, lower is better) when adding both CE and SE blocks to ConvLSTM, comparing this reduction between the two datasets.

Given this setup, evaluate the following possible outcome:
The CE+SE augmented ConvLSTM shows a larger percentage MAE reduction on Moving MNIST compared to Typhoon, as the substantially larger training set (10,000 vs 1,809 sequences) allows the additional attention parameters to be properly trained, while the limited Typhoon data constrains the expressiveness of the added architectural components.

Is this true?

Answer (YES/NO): YES